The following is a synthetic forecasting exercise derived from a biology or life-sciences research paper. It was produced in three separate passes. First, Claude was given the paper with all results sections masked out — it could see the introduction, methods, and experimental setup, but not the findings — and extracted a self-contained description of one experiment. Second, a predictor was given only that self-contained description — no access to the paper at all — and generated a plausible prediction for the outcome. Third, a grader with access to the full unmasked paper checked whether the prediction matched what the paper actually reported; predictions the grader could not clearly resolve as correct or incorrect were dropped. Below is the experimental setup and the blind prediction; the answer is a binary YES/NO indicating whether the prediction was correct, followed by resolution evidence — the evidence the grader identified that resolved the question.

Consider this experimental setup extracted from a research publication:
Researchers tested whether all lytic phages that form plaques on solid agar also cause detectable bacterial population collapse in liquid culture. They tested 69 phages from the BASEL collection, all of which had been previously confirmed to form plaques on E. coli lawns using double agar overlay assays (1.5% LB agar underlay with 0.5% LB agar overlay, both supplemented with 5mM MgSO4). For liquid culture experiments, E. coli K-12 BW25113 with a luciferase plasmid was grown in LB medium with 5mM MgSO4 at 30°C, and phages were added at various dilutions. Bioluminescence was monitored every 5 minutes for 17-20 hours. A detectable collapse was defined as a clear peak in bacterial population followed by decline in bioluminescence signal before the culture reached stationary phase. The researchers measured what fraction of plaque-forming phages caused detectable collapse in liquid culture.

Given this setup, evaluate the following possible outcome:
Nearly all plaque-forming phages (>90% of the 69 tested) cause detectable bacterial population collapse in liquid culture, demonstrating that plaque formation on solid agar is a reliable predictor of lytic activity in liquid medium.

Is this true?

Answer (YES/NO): NO